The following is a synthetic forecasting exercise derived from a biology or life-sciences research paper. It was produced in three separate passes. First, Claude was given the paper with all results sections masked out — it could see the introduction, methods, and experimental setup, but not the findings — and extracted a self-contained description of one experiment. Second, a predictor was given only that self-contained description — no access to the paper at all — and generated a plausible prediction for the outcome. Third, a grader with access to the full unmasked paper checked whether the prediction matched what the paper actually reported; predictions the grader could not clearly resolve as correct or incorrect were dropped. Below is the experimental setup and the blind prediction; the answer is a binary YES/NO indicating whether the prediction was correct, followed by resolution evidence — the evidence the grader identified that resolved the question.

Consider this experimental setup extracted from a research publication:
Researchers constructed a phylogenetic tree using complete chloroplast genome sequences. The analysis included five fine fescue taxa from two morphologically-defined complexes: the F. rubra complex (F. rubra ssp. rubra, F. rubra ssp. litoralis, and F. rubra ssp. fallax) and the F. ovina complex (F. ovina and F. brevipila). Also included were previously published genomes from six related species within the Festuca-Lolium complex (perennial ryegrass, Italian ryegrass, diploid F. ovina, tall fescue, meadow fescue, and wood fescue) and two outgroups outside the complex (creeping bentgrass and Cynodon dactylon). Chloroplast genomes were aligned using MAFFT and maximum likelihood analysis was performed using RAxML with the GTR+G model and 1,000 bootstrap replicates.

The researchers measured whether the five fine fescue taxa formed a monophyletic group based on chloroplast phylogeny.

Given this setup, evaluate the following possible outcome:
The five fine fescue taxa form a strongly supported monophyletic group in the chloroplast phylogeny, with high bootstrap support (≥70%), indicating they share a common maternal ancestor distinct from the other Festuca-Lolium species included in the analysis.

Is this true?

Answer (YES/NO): YES